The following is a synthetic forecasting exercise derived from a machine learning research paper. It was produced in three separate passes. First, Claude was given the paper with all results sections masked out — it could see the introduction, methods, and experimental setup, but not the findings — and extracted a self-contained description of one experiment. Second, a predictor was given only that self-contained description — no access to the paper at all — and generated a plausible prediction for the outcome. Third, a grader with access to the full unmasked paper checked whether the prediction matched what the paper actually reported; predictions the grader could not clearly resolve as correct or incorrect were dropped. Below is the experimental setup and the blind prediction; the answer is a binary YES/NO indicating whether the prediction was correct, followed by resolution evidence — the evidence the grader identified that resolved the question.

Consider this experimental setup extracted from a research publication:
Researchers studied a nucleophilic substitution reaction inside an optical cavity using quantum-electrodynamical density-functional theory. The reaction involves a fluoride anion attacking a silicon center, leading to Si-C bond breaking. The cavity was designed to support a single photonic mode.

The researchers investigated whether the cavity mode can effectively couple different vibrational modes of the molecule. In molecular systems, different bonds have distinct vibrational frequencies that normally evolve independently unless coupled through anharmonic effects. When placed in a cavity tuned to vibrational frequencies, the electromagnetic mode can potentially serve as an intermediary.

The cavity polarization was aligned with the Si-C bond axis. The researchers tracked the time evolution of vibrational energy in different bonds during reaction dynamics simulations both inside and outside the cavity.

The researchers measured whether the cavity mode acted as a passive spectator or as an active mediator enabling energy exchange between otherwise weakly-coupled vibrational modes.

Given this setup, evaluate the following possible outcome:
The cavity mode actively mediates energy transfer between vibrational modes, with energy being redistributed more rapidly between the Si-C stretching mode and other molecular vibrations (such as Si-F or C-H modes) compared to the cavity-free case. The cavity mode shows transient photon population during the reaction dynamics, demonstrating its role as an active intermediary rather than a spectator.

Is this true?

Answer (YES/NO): NO